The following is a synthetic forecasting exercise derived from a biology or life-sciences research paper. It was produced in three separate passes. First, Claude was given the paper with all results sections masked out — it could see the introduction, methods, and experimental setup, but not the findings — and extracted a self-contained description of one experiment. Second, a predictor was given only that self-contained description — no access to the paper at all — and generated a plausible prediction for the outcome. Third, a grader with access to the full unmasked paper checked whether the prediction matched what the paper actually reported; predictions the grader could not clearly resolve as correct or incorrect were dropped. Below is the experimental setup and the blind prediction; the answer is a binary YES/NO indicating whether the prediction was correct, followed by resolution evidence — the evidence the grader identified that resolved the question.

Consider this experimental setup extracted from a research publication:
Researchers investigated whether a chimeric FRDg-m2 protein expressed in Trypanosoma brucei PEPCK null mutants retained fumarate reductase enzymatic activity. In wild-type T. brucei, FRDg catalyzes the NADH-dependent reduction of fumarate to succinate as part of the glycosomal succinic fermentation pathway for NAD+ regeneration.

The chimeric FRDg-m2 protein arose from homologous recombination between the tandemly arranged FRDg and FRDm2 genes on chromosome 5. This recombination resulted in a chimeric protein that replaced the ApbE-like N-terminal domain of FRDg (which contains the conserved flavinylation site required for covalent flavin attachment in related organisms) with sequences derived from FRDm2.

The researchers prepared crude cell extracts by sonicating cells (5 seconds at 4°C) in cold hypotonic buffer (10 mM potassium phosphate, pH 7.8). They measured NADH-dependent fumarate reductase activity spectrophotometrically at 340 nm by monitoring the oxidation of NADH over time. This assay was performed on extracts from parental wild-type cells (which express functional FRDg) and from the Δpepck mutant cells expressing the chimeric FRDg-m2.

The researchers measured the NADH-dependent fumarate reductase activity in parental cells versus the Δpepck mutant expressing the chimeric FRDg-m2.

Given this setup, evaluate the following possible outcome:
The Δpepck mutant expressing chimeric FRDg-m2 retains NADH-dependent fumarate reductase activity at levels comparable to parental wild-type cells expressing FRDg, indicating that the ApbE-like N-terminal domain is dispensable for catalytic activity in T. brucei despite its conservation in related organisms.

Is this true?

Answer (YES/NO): NO